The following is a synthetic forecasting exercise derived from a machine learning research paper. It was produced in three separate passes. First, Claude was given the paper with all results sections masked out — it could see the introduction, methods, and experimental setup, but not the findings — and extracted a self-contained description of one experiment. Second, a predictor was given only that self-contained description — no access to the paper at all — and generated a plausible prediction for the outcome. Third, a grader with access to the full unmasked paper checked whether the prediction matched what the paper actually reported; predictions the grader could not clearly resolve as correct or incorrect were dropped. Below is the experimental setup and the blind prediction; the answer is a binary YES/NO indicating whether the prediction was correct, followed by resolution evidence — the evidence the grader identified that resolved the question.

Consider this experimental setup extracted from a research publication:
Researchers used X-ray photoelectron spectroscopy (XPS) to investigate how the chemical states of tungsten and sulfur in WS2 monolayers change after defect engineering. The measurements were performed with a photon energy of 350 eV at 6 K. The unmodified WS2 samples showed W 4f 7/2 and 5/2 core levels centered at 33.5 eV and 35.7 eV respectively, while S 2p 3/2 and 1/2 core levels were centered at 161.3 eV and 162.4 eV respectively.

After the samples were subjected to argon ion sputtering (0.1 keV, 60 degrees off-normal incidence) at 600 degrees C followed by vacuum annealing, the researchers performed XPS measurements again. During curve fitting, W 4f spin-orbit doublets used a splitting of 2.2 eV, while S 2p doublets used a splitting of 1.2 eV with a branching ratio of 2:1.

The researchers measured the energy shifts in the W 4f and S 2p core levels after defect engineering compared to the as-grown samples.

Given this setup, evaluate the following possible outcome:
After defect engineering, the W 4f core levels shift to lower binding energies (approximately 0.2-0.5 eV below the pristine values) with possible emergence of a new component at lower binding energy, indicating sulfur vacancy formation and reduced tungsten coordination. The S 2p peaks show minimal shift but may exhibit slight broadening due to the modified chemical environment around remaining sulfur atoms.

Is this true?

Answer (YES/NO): NO